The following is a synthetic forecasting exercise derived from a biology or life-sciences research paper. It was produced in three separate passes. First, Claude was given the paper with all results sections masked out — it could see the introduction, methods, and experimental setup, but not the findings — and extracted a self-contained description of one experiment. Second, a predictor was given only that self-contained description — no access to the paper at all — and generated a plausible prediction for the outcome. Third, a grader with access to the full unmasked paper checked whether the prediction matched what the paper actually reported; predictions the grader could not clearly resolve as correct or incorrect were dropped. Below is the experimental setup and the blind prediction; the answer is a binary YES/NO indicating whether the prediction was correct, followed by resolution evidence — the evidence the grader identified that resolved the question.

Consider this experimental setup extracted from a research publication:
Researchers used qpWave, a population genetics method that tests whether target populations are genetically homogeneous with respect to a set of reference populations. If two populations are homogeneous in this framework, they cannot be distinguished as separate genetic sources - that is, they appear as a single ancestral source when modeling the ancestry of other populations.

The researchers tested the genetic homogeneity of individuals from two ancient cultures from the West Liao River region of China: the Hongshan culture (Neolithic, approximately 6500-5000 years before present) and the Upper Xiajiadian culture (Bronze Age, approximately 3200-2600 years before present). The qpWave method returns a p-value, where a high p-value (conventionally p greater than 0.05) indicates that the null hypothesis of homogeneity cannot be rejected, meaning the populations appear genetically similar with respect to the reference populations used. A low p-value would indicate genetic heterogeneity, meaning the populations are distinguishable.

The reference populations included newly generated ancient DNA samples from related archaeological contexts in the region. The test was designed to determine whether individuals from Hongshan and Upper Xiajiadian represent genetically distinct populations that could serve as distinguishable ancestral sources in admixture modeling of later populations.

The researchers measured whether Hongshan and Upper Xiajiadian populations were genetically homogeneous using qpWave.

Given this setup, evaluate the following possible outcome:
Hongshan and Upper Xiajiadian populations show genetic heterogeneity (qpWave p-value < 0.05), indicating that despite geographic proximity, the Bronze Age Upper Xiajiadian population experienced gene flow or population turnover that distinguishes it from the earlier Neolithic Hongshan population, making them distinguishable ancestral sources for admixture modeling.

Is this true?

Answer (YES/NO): NO